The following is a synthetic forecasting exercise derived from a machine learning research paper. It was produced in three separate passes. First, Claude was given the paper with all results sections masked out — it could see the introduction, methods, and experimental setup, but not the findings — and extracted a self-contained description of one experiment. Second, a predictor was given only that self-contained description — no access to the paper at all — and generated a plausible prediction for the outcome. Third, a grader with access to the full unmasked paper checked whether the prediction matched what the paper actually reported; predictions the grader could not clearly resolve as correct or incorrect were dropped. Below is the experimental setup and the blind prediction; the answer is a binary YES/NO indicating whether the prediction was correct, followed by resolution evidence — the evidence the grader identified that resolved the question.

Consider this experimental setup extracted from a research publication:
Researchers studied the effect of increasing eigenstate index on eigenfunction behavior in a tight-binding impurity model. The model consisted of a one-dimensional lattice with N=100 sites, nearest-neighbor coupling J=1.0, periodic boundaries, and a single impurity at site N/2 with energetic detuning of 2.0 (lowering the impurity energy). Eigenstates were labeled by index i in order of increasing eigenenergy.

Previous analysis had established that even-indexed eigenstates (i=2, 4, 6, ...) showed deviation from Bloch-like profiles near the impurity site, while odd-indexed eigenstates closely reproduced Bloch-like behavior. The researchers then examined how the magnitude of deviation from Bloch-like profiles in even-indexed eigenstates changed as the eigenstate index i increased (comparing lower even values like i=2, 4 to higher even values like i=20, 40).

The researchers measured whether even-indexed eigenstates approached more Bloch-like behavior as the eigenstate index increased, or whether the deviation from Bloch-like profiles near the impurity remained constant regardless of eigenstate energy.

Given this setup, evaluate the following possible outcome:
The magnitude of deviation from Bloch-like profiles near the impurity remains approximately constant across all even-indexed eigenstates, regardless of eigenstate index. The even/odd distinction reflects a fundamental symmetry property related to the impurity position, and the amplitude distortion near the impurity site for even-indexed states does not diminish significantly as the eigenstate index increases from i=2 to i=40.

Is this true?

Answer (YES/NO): YES